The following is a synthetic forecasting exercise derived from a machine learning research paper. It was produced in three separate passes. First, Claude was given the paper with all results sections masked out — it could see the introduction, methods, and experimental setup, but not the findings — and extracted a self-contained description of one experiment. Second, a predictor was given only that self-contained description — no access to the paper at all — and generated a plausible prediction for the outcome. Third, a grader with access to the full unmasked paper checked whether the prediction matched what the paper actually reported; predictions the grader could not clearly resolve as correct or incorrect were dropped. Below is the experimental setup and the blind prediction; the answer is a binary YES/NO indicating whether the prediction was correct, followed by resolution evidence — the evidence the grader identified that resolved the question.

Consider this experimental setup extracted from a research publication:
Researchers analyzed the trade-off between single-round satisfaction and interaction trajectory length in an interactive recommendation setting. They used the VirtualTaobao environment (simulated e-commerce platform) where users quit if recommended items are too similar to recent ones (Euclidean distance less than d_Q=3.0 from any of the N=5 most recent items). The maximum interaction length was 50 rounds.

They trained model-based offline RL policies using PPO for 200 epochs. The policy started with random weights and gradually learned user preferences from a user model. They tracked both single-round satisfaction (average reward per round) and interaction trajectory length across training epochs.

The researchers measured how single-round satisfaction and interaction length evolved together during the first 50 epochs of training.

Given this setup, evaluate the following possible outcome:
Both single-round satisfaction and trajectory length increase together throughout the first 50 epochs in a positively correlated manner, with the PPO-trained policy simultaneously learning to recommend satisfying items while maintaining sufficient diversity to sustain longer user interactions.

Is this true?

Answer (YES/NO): NO